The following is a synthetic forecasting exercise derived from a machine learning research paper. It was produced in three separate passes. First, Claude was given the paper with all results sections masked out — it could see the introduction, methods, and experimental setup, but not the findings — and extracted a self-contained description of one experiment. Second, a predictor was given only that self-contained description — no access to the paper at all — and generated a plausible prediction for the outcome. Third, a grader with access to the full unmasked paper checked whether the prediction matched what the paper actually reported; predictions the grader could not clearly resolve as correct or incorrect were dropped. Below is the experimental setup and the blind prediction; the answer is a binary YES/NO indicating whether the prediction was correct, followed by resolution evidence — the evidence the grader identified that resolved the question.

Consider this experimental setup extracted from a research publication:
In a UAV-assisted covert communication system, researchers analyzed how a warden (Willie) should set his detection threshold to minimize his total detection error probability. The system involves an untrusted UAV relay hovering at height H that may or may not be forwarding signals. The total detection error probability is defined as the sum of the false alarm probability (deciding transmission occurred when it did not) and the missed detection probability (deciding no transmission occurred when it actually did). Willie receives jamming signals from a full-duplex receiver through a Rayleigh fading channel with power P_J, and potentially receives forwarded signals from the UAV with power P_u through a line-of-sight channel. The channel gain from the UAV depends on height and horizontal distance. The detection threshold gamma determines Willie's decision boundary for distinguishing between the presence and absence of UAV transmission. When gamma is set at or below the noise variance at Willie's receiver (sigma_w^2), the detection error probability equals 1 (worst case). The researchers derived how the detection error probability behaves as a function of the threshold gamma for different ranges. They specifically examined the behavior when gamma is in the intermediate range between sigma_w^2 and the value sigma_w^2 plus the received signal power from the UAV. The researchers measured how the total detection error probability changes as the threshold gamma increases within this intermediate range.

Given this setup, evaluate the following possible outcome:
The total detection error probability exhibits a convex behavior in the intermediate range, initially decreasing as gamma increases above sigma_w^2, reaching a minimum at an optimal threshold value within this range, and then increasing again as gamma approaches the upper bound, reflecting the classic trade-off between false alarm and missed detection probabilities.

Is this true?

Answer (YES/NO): NO